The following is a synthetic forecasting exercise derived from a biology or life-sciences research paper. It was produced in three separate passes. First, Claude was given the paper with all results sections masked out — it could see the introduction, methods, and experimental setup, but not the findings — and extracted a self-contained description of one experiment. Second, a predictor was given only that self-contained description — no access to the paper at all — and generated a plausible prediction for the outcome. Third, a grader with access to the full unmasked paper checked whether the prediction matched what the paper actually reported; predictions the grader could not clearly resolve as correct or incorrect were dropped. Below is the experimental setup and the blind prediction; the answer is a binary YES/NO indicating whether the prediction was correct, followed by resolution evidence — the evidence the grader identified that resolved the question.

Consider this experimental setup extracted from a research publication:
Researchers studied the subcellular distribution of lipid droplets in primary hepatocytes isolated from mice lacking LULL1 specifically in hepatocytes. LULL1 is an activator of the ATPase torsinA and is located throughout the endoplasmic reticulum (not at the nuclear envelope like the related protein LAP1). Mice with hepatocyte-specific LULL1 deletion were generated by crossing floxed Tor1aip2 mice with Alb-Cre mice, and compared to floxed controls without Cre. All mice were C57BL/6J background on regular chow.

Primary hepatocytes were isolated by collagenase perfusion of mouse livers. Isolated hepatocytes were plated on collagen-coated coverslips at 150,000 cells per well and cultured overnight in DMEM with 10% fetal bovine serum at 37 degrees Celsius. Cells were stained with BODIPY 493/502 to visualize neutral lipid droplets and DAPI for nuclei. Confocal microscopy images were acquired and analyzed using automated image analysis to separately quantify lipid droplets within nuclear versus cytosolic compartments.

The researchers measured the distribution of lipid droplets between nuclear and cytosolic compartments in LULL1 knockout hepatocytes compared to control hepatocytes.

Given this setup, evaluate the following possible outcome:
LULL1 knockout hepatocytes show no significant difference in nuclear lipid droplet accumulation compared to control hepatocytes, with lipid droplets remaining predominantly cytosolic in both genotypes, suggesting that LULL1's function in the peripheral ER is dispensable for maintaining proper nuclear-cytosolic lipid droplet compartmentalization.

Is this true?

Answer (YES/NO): YES